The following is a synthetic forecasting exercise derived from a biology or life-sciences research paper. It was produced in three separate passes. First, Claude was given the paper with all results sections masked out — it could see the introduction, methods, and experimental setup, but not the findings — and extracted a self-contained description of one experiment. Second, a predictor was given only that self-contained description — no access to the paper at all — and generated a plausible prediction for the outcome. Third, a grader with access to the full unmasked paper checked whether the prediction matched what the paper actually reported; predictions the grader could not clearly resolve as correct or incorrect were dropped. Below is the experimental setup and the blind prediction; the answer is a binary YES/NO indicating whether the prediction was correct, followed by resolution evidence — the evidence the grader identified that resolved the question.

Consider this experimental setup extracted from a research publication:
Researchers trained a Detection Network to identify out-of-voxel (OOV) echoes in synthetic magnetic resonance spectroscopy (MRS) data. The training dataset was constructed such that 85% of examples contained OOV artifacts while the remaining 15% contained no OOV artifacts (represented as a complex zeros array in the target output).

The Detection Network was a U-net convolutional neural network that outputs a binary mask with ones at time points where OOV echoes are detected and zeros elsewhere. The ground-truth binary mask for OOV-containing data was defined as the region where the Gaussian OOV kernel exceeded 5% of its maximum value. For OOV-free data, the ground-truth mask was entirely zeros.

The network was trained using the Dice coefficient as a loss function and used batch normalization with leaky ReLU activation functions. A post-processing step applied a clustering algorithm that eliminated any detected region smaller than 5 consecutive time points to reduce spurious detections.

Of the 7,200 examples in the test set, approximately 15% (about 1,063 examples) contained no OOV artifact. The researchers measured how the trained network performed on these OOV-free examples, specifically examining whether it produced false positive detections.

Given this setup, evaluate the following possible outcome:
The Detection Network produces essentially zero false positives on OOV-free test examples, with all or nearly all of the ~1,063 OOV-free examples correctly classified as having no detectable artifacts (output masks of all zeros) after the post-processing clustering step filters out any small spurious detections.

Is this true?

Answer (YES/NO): NO